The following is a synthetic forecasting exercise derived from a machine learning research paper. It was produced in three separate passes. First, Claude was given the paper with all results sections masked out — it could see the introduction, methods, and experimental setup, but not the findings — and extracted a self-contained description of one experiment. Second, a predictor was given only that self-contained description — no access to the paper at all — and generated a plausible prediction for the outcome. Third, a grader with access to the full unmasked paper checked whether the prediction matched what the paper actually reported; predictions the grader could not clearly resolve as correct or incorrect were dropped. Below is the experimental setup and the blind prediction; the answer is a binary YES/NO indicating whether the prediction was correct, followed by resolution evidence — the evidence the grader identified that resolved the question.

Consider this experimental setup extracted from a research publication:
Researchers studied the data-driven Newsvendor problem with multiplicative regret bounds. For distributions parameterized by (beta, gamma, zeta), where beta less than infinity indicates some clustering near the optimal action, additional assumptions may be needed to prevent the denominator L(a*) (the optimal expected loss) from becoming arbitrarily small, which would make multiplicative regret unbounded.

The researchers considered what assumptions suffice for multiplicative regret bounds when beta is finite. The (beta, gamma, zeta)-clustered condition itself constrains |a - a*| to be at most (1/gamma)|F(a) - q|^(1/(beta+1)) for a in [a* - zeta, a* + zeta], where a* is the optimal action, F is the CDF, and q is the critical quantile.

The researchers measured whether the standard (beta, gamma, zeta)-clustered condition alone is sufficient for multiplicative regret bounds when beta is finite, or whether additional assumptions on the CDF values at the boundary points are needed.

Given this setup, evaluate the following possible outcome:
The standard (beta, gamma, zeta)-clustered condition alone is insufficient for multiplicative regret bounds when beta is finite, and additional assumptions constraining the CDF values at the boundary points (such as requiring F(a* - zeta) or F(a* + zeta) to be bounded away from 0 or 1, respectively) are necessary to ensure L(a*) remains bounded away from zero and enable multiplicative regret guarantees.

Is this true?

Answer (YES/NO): YES